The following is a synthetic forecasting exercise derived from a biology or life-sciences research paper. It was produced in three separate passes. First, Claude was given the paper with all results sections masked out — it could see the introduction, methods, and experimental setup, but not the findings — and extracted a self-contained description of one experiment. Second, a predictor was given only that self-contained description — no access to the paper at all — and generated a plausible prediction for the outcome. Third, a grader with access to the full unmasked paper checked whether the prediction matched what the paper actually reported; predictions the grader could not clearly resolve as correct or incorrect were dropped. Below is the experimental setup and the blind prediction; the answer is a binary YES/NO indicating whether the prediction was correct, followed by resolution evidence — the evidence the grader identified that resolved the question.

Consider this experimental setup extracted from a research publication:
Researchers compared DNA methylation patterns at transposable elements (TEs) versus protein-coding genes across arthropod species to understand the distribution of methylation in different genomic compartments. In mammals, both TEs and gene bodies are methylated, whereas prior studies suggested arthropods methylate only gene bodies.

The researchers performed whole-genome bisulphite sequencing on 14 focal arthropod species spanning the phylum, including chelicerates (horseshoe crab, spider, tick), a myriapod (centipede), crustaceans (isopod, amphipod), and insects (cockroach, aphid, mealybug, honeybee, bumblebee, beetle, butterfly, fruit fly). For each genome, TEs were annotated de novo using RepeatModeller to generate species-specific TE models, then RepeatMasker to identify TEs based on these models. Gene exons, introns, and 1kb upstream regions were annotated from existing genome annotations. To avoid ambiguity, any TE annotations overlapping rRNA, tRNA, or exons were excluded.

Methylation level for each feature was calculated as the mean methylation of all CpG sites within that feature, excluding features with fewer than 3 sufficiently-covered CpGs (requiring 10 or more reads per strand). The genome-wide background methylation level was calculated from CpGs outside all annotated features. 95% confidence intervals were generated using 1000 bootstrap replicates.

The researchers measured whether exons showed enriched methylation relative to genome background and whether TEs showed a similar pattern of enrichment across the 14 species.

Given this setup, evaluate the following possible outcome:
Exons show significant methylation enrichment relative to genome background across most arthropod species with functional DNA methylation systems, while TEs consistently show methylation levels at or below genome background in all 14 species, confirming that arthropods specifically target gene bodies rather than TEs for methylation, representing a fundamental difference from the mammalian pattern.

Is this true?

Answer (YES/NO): NO